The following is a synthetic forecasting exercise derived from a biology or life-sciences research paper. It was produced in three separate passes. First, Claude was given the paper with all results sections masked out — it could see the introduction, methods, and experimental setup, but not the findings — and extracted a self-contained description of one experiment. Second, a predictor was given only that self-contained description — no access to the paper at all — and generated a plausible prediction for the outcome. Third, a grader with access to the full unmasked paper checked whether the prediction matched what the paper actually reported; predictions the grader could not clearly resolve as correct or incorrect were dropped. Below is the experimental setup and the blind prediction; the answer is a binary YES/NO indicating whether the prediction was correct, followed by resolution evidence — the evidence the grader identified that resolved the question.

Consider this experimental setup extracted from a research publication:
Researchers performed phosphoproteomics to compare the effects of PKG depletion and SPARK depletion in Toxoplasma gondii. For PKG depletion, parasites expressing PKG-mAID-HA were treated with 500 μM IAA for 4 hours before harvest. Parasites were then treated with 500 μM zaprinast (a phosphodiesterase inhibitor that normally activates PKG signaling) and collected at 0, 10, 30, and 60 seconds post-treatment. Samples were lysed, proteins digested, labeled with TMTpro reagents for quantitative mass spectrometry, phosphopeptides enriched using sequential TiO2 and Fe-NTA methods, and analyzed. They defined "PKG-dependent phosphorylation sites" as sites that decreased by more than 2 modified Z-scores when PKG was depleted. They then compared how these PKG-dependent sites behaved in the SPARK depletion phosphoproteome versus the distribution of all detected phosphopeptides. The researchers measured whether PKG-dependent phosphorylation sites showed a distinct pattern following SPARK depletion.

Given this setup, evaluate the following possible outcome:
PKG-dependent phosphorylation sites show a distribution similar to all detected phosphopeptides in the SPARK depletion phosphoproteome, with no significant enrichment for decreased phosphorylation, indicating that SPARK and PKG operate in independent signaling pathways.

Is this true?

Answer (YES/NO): NO